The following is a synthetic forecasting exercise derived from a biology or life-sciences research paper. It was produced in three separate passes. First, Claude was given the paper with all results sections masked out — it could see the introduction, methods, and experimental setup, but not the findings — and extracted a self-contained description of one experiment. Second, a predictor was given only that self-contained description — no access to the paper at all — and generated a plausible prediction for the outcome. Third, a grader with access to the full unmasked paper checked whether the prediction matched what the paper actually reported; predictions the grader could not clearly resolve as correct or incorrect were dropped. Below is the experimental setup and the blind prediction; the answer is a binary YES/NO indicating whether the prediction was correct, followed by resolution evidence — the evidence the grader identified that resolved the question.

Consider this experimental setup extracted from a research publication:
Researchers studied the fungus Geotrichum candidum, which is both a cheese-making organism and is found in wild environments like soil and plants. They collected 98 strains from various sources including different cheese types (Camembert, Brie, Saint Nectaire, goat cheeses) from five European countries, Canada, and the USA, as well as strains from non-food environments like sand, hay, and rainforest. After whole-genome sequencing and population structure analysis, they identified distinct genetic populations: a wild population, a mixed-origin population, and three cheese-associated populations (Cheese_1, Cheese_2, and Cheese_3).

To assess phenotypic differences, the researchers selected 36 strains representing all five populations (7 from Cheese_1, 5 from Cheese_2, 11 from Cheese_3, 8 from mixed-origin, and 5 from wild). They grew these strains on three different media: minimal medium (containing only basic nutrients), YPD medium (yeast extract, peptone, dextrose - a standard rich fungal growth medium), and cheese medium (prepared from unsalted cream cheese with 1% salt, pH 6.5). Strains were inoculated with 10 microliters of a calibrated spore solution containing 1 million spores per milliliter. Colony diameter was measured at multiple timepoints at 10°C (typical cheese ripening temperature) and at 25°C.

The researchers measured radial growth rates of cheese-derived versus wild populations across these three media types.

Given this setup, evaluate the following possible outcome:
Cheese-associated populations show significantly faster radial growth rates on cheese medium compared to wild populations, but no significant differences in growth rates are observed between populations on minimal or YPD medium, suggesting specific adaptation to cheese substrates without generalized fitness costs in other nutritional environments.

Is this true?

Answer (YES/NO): NO